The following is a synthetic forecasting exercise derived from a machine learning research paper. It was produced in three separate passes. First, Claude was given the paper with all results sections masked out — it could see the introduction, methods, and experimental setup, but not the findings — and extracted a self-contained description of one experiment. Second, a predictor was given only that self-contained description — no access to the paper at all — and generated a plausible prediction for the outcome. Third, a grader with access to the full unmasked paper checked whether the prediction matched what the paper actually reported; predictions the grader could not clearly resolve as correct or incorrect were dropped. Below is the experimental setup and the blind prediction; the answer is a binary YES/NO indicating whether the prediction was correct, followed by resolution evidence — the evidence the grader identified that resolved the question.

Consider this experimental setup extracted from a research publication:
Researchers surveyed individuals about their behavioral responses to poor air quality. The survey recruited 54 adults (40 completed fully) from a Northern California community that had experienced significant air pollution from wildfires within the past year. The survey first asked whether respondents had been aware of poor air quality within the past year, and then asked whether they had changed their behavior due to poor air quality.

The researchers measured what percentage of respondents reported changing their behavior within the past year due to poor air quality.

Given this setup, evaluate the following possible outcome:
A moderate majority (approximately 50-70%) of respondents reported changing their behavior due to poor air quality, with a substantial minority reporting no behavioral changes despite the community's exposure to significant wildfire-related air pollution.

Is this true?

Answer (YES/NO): NO